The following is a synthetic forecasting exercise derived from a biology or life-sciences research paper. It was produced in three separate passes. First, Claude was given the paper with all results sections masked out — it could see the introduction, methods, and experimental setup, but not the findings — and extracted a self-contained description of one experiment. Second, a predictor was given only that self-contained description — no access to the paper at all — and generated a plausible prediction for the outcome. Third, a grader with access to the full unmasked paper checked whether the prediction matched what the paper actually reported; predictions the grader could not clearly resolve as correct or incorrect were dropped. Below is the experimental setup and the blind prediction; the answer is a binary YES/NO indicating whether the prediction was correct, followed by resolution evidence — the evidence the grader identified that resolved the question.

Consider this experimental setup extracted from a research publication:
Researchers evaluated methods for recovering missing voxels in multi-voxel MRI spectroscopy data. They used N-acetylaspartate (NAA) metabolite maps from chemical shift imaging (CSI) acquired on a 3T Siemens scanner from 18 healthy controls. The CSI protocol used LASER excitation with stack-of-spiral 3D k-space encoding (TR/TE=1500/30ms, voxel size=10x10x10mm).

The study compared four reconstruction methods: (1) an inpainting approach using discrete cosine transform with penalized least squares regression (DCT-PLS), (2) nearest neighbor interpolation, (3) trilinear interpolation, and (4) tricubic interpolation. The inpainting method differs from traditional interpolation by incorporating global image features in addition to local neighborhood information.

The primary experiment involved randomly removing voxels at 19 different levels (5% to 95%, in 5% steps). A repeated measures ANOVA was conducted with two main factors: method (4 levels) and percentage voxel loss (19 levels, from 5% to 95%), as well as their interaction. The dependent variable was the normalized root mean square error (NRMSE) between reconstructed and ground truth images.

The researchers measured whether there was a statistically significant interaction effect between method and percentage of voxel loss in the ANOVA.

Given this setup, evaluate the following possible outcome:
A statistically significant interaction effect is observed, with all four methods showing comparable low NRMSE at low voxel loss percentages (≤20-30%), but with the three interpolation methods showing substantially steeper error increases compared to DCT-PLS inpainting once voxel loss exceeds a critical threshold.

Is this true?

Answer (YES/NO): NO